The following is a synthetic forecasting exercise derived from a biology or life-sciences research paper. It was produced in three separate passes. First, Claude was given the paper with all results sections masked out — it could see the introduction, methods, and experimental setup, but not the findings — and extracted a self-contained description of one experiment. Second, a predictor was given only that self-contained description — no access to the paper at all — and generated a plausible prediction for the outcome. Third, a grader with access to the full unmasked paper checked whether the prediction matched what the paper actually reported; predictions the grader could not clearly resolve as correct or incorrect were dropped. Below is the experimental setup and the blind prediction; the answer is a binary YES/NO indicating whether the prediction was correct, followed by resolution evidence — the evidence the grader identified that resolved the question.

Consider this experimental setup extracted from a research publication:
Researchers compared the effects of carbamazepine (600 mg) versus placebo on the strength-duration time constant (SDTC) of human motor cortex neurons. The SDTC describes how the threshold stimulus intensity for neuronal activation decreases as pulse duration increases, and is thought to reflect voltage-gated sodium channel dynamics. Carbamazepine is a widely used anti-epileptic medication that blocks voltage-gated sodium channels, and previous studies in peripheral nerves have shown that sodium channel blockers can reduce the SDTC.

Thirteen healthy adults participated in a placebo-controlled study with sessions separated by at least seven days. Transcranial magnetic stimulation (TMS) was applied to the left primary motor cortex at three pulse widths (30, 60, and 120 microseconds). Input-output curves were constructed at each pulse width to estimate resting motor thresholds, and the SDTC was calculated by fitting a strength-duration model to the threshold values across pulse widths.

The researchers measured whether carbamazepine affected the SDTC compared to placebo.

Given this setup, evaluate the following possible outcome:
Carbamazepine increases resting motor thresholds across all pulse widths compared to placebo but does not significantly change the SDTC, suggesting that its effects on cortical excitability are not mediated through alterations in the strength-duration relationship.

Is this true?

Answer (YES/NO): YES